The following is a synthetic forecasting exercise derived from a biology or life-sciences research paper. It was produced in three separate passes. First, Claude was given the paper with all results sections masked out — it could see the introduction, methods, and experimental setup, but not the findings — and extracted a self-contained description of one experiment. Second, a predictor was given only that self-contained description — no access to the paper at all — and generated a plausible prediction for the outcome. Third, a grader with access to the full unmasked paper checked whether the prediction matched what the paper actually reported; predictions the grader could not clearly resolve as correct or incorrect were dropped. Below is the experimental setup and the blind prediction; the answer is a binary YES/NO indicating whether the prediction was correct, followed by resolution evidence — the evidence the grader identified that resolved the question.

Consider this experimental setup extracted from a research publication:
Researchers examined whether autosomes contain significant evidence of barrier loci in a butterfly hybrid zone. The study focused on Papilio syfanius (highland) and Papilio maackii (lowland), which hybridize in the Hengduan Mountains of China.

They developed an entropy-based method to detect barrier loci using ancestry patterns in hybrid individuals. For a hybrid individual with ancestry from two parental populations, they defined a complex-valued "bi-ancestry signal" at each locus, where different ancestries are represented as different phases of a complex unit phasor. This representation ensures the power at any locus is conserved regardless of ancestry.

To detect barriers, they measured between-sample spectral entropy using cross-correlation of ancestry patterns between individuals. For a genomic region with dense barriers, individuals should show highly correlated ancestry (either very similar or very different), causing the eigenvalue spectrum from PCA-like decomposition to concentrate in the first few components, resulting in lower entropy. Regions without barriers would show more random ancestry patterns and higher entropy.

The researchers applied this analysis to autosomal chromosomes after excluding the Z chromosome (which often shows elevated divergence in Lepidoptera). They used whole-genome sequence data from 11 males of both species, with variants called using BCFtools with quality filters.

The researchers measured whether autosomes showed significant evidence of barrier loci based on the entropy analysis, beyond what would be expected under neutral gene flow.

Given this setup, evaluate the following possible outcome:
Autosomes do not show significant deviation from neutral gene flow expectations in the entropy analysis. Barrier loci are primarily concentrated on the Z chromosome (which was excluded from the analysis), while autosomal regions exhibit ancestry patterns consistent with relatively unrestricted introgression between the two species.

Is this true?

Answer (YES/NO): NO